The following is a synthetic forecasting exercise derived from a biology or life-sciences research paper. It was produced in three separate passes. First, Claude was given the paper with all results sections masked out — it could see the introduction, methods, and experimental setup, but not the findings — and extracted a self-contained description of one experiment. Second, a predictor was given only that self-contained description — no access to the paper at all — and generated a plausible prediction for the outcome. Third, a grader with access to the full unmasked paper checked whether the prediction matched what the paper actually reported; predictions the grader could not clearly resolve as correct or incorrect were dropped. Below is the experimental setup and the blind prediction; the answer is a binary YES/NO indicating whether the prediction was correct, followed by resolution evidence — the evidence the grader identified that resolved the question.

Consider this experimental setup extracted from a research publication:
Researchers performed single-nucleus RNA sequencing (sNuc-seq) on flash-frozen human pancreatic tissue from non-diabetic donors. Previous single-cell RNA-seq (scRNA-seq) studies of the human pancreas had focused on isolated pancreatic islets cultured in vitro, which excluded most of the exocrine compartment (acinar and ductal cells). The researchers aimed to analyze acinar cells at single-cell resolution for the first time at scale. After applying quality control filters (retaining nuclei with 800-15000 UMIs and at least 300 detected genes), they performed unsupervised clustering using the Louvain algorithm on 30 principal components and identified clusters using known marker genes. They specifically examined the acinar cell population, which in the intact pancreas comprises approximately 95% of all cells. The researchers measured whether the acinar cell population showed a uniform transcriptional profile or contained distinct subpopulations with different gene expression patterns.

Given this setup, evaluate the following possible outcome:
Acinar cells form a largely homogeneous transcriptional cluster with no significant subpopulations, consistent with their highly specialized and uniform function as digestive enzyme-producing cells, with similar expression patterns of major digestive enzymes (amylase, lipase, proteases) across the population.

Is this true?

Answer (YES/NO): NO